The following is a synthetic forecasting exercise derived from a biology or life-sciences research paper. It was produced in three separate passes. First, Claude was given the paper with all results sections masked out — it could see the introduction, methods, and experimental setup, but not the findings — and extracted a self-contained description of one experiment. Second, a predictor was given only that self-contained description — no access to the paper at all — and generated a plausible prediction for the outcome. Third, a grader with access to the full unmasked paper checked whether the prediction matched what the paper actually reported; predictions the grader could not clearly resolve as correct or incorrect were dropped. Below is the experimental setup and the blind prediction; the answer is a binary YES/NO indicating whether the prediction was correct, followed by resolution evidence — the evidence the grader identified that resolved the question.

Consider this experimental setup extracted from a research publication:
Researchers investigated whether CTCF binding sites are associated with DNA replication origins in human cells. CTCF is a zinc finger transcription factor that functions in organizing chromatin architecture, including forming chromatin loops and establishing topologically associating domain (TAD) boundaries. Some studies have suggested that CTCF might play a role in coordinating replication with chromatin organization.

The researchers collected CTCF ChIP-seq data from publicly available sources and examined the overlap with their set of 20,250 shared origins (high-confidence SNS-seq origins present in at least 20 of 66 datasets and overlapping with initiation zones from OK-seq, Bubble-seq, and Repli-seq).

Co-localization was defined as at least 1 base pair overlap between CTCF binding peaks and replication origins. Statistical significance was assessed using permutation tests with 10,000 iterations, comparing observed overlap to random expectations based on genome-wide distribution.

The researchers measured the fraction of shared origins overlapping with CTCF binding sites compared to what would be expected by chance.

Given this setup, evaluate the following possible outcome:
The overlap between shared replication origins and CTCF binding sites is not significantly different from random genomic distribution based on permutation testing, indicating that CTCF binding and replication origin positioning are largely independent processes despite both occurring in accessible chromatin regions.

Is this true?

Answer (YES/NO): NO